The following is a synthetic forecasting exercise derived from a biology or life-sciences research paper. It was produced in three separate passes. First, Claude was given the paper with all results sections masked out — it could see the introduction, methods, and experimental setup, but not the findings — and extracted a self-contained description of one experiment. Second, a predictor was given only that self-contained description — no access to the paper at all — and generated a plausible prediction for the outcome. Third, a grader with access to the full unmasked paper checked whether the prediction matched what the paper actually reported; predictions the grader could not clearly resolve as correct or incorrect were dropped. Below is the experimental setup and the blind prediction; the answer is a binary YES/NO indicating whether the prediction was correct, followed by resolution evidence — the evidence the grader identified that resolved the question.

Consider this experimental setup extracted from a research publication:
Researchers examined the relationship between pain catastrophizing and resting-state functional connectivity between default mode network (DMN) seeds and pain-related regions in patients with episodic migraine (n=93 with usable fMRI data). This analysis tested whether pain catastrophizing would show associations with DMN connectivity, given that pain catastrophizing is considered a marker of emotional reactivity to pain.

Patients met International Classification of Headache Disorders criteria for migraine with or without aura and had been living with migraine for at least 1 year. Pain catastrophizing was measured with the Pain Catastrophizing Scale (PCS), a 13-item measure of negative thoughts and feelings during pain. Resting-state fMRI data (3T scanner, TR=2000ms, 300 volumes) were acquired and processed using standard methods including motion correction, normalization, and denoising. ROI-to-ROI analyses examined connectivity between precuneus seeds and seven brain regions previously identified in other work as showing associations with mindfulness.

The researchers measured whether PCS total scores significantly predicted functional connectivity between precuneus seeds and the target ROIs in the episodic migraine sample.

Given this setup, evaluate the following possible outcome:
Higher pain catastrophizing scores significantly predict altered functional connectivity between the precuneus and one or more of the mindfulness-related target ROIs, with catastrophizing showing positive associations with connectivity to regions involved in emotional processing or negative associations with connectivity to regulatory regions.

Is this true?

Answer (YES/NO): NO